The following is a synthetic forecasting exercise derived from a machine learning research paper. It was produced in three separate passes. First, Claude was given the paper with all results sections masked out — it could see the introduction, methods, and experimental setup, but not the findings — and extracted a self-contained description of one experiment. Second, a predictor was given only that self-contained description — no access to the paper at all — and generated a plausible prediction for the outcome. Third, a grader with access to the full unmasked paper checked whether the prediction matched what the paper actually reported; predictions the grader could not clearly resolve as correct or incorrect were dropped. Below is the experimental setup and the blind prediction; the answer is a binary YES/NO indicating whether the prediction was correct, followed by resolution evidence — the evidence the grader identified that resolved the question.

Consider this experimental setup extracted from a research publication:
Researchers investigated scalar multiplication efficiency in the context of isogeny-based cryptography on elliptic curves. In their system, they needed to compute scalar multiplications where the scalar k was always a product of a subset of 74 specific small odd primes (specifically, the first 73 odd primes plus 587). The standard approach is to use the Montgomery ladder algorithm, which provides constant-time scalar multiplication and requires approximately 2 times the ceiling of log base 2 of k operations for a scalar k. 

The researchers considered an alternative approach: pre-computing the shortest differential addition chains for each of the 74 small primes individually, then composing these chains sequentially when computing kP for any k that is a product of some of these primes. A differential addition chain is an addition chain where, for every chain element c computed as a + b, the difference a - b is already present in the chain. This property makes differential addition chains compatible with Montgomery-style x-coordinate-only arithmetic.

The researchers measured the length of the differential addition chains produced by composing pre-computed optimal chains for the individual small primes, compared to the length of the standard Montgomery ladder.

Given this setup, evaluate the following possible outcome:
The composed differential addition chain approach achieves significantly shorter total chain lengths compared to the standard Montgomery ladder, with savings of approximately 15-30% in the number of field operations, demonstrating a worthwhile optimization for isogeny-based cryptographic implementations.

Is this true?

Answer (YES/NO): YES